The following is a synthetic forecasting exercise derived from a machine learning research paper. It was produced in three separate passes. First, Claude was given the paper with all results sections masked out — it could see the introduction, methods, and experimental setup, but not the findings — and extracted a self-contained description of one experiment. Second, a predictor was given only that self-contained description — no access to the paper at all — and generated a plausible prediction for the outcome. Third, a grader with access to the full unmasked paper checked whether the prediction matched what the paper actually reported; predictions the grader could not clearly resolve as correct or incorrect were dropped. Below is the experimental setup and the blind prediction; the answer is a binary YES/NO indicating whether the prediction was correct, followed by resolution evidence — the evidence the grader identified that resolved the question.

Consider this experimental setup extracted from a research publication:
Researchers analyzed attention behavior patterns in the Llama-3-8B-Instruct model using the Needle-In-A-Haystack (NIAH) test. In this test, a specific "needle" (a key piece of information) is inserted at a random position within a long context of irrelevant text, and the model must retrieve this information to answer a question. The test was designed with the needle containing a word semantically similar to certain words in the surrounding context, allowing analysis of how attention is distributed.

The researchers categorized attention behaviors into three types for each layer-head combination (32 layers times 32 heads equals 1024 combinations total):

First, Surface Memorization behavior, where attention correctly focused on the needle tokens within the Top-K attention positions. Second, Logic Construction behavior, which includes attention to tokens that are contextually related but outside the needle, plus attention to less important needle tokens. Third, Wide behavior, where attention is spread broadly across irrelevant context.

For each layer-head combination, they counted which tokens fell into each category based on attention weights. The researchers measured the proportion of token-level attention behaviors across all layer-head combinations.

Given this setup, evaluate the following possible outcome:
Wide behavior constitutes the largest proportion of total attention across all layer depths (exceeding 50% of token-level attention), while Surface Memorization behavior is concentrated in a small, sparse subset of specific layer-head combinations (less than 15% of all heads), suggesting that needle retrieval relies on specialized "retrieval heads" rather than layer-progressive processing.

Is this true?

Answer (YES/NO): NO